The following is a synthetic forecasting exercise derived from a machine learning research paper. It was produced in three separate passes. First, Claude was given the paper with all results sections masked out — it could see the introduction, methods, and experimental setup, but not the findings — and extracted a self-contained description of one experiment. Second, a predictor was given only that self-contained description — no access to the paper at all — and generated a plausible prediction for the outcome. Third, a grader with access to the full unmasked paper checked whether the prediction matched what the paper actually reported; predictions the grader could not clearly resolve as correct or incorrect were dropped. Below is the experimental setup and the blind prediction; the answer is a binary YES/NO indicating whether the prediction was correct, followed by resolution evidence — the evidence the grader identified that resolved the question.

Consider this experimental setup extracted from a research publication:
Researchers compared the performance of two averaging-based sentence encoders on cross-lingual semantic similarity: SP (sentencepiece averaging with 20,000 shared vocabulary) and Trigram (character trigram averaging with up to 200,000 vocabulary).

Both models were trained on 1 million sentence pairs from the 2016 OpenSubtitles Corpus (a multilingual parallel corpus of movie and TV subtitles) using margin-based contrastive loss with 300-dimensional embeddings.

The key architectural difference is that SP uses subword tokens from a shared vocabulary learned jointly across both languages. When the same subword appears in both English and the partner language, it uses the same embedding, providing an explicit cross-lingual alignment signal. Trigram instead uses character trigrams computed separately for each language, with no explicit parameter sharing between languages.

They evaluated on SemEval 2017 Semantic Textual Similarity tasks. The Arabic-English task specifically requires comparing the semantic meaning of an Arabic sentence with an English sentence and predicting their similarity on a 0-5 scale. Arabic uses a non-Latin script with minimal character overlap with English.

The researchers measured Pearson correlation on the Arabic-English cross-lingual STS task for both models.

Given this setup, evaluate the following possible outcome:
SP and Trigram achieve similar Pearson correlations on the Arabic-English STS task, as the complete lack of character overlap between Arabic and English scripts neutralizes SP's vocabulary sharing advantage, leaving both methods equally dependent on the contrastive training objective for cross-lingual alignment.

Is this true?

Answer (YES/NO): YES